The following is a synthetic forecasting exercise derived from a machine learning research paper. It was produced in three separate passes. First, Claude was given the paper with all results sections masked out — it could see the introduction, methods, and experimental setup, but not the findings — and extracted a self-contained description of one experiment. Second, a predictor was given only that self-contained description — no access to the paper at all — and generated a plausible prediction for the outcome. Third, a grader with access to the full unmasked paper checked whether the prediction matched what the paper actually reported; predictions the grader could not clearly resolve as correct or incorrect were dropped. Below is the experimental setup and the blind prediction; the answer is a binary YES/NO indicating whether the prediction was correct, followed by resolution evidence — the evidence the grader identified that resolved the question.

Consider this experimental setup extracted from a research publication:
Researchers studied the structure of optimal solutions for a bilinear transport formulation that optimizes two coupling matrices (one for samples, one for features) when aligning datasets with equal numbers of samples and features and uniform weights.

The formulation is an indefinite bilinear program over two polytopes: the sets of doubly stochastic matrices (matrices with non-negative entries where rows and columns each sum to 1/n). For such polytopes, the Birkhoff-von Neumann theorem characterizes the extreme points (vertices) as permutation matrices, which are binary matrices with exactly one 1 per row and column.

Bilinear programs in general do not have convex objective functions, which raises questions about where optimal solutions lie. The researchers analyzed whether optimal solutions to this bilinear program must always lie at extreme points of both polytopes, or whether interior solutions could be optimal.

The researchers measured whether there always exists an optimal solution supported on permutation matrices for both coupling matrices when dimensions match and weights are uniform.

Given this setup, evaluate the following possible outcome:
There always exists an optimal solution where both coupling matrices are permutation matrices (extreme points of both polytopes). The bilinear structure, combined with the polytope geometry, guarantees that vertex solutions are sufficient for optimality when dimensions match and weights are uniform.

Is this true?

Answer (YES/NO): YES